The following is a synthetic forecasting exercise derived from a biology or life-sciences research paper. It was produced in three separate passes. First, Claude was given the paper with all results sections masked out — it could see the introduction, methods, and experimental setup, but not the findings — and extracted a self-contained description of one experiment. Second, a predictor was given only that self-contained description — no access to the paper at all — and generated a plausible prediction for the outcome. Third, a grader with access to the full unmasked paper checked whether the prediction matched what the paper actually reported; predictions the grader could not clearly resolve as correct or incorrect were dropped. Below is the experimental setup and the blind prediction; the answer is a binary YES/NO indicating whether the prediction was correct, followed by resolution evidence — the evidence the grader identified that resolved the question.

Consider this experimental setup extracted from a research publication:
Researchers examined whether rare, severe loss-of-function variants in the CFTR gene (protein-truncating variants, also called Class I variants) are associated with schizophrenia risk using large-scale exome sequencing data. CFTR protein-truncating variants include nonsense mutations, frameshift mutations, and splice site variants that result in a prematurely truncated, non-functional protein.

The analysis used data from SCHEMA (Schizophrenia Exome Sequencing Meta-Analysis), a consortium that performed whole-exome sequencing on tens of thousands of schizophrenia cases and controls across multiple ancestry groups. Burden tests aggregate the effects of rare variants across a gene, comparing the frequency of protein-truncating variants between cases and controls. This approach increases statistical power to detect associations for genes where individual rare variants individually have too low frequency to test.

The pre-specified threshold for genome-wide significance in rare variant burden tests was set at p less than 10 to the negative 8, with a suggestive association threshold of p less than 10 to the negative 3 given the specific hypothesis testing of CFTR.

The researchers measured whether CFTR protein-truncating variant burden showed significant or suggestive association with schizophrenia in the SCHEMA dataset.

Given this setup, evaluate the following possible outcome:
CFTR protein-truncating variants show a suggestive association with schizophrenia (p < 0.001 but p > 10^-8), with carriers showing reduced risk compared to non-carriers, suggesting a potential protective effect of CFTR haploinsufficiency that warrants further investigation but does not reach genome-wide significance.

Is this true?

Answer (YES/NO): NO